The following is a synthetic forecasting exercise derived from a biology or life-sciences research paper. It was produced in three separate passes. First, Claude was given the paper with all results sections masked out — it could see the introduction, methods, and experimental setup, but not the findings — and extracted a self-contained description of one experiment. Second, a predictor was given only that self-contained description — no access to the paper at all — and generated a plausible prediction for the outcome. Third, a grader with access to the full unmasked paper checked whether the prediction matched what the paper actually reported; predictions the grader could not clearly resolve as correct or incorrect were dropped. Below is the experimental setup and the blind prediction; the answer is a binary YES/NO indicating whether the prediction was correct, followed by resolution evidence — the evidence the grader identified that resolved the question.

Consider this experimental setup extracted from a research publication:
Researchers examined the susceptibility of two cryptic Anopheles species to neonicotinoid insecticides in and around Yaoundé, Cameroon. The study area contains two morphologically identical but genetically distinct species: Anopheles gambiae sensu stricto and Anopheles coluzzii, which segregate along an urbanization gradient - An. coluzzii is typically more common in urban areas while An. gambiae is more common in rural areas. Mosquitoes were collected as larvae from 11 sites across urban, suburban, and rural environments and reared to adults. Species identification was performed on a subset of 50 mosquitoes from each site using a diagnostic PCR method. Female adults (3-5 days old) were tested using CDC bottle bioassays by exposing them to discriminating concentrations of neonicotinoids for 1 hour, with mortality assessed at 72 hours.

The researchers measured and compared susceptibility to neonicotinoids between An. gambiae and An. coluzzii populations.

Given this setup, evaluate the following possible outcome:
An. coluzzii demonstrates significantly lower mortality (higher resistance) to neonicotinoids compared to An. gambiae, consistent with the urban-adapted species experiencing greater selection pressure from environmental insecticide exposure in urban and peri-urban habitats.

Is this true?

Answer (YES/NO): NO